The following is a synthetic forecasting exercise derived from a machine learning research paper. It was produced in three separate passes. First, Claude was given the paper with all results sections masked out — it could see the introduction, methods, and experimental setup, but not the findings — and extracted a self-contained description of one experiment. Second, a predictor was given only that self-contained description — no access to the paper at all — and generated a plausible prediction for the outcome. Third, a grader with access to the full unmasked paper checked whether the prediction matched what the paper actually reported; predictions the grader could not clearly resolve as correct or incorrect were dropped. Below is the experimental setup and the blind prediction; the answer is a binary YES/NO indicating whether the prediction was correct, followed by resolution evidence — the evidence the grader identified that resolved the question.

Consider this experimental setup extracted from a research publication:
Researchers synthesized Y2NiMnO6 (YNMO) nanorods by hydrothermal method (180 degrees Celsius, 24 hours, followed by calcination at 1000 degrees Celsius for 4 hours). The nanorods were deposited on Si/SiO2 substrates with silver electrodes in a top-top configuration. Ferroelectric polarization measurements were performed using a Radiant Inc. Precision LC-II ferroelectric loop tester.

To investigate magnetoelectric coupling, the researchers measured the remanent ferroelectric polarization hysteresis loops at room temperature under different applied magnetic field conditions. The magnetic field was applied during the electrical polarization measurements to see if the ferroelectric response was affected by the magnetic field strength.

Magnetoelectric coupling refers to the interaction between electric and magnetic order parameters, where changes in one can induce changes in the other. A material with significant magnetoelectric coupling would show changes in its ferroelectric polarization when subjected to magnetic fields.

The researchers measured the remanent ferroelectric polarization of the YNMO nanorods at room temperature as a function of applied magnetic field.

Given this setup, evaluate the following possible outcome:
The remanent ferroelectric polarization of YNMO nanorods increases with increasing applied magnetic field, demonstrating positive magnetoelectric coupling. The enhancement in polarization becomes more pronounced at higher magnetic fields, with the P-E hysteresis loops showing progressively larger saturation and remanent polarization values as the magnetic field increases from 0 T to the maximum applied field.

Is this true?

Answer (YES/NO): NO